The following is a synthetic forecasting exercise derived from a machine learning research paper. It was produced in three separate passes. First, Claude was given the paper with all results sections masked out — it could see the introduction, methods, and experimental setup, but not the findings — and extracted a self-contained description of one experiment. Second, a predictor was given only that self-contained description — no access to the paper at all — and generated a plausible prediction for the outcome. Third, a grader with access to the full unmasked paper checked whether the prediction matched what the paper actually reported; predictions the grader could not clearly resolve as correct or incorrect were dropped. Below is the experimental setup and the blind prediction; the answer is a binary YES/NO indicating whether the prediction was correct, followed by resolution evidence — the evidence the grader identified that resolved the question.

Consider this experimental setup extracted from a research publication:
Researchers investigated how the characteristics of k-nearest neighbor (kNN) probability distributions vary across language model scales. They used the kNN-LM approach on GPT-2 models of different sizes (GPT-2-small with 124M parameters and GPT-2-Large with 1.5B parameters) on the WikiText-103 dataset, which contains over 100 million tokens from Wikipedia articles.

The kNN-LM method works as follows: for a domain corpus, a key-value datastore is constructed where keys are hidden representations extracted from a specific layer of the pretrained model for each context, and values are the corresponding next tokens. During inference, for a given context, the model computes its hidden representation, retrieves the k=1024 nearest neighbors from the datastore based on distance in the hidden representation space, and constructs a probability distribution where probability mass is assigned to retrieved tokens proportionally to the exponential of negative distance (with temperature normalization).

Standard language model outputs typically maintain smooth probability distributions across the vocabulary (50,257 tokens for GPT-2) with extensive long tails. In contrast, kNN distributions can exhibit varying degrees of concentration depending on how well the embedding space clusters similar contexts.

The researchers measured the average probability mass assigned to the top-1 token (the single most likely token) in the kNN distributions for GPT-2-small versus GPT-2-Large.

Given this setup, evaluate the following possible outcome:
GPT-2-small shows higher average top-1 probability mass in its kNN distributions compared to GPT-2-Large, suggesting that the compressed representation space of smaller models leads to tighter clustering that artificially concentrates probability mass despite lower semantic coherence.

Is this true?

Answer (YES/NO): NO